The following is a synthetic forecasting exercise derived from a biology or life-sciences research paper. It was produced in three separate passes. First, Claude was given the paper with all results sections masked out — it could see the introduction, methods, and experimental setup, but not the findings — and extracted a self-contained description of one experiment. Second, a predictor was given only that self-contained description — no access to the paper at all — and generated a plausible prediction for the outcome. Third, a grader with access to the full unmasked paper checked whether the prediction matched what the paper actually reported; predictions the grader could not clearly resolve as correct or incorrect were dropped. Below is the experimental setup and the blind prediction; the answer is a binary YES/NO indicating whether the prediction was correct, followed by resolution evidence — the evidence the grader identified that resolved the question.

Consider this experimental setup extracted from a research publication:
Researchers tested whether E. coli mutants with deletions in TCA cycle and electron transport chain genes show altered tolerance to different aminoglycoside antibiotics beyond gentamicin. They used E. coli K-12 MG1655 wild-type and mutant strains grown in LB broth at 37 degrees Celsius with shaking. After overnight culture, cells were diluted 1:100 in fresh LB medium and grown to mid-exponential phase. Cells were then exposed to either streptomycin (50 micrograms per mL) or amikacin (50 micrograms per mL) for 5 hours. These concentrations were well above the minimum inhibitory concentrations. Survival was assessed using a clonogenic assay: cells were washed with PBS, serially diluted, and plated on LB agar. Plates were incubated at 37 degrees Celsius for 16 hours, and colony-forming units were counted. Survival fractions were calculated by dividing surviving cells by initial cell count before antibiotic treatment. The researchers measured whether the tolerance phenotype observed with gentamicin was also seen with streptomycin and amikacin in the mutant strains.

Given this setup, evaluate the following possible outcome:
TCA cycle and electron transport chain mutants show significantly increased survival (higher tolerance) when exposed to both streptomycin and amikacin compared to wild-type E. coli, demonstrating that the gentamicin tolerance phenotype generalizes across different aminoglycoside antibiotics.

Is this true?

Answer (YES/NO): YES